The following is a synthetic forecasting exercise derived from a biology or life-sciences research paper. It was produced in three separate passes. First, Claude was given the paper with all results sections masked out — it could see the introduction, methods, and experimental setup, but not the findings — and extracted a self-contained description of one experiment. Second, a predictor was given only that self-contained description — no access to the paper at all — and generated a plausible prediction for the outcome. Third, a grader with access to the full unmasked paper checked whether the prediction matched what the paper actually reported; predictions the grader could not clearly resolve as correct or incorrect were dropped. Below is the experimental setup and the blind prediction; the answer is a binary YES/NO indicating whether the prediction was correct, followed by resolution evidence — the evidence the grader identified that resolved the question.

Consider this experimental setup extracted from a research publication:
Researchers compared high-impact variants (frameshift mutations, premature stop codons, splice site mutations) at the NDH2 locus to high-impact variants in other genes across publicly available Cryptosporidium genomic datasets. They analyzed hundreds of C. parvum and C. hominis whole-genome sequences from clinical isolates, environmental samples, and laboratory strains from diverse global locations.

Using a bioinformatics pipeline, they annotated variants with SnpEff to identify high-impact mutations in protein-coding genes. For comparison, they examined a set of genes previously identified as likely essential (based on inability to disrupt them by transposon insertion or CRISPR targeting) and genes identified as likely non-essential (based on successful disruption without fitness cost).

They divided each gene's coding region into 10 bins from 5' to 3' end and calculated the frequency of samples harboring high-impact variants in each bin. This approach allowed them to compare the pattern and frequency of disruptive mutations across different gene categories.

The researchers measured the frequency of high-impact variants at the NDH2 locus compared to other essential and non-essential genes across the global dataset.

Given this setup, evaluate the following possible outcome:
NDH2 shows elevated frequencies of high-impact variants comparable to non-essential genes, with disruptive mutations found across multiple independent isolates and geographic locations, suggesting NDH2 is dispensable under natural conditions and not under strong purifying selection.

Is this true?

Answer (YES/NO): NO